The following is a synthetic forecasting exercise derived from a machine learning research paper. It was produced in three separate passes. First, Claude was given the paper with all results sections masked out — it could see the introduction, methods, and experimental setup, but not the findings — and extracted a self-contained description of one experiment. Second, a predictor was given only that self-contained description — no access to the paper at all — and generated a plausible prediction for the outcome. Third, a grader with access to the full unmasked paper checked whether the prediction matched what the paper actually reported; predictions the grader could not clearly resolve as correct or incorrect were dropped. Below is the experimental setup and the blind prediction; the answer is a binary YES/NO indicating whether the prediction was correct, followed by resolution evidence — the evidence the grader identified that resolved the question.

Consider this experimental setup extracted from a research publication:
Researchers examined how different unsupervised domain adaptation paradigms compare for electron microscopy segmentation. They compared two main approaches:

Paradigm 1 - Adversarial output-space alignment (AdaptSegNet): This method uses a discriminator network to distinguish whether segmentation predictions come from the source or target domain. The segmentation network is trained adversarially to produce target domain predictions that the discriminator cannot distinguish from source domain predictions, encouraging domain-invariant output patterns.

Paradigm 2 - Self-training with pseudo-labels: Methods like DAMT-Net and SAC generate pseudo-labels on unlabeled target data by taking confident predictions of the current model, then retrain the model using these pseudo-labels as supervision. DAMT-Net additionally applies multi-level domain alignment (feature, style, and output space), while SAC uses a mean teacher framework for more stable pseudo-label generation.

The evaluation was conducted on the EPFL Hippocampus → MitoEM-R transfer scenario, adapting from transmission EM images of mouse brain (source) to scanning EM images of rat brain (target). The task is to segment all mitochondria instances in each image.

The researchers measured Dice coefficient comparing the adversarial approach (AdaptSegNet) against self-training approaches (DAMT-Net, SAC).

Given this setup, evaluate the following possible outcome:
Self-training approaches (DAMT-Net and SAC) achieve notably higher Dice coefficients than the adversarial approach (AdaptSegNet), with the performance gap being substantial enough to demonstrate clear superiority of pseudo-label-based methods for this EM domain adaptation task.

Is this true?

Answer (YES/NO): YES